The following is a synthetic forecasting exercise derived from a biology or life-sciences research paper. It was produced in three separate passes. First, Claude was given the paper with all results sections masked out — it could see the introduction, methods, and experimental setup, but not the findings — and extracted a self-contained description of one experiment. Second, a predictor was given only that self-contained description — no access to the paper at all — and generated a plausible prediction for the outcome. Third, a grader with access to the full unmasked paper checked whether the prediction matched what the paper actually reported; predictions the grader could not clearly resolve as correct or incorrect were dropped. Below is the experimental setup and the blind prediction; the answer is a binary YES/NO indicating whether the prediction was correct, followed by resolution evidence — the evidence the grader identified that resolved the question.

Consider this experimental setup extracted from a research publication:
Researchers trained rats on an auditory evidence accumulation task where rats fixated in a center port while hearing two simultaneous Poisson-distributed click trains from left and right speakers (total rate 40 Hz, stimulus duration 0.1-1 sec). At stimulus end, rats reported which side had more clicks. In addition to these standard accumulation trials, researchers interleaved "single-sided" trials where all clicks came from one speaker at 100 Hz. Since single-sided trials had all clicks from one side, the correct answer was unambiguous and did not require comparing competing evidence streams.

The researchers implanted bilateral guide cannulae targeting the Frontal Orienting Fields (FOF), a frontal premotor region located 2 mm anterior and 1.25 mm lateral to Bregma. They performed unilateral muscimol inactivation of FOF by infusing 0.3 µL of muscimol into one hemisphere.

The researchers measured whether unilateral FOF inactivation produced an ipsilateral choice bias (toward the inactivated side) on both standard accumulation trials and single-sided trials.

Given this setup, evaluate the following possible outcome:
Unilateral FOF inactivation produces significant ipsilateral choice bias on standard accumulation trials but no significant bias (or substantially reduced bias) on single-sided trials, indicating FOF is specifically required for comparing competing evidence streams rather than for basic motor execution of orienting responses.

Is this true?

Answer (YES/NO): NO